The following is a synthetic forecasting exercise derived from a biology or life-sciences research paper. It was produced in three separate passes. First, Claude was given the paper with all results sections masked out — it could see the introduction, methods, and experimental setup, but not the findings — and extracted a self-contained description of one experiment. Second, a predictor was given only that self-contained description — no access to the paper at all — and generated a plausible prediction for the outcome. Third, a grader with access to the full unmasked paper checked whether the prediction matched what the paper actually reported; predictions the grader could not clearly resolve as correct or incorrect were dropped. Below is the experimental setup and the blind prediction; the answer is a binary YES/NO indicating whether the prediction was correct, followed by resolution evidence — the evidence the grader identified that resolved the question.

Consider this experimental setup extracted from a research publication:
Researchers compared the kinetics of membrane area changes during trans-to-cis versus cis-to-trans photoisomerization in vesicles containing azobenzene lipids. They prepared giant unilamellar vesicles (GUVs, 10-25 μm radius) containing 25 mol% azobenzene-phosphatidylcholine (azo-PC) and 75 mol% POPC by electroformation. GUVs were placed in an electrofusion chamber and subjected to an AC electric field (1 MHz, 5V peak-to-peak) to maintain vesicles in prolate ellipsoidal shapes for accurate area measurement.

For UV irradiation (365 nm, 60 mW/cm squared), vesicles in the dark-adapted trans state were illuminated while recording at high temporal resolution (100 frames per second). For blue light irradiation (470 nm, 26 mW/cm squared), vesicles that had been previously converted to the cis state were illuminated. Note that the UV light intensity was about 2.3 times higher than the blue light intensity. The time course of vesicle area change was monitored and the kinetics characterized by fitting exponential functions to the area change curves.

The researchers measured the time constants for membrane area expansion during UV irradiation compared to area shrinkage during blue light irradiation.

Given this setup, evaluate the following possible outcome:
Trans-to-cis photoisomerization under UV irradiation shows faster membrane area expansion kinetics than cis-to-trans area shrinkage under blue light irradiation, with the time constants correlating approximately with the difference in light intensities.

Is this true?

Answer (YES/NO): NO